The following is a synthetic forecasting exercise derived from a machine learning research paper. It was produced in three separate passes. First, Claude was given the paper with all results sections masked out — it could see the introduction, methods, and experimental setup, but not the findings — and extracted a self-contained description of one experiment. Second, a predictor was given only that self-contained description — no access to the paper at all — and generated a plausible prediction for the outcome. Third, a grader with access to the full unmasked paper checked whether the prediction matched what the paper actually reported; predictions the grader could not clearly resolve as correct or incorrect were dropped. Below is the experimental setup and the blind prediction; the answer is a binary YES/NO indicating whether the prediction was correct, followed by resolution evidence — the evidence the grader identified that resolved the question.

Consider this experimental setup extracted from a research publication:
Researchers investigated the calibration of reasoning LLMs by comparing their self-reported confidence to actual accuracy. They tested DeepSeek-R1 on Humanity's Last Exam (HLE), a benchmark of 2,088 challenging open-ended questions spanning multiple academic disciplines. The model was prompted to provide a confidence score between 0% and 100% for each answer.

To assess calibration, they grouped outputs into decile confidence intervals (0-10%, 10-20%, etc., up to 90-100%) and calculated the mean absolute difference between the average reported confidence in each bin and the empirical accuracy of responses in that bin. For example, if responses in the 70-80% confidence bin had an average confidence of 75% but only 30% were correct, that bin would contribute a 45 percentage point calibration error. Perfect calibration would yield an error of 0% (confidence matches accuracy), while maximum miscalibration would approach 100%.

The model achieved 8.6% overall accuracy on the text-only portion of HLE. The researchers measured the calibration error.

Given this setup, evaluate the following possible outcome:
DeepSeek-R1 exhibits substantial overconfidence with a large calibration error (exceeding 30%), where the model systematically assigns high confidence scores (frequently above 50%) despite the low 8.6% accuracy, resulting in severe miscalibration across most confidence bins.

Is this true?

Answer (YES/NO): YES